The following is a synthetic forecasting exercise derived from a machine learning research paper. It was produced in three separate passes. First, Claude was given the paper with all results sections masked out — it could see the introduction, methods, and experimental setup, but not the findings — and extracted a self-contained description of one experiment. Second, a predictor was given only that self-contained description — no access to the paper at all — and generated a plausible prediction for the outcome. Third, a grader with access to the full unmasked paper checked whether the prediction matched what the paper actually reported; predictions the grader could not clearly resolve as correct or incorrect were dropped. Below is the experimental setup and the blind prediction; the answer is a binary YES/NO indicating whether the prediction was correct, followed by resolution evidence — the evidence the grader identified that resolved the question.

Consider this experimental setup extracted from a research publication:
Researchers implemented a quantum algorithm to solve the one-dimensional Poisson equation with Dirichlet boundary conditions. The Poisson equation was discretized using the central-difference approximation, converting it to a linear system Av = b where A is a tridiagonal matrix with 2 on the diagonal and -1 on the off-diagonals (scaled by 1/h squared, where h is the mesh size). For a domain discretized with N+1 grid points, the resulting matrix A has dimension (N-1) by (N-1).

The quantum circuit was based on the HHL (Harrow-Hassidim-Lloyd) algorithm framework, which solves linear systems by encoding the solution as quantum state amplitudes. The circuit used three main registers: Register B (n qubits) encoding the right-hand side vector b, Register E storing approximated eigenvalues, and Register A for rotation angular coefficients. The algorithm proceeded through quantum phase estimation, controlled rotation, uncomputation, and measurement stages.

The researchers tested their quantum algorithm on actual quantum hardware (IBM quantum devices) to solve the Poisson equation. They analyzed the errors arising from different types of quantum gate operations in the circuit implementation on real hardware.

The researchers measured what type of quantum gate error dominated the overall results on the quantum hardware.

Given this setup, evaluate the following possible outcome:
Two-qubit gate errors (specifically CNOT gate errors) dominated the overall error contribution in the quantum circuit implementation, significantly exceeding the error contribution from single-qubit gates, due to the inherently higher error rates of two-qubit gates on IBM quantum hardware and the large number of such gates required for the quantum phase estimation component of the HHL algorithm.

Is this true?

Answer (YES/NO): YES